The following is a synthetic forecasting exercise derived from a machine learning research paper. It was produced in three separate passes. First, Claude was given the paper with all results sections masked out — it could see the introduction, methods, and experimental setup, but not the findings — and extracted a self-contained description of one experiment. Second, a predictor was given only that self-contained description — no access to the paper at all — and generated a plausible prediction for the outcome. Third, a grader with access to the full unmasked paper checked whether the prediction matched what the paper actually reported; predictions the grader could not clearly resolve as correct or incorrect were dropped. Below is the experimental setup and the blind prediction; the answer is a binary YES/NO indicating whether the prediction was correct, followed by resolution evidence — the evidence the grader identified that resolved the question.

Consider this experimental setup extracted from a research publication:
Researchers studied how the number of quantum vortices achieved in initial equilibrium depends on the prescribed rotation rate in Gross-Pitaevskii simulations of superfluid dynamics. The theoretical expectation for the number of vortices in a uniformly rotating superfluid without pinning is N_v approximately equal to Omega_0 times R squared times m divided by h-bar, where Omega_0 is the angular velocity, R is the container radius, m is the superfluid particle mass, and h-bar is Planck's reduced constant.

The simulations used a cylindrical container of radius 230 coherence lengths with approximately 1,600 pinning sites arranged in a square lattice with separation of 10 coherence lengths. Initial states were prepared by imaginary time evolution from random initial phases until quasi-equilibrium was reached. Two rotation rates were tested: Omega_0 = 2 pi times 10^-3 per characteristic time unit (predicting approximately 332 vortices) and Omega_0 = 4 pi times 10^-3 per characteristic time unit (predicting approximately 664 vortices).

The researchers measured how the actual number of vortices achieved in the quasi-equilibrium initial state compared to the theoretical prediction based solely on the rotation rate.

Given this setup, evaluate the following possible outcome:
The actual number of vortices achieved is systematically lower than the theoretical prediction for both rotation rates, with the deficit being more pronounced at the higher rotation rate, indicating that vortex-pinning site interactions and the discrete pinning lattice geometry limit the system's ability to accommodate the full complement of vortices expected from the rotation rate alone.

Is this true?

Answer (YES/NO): NO